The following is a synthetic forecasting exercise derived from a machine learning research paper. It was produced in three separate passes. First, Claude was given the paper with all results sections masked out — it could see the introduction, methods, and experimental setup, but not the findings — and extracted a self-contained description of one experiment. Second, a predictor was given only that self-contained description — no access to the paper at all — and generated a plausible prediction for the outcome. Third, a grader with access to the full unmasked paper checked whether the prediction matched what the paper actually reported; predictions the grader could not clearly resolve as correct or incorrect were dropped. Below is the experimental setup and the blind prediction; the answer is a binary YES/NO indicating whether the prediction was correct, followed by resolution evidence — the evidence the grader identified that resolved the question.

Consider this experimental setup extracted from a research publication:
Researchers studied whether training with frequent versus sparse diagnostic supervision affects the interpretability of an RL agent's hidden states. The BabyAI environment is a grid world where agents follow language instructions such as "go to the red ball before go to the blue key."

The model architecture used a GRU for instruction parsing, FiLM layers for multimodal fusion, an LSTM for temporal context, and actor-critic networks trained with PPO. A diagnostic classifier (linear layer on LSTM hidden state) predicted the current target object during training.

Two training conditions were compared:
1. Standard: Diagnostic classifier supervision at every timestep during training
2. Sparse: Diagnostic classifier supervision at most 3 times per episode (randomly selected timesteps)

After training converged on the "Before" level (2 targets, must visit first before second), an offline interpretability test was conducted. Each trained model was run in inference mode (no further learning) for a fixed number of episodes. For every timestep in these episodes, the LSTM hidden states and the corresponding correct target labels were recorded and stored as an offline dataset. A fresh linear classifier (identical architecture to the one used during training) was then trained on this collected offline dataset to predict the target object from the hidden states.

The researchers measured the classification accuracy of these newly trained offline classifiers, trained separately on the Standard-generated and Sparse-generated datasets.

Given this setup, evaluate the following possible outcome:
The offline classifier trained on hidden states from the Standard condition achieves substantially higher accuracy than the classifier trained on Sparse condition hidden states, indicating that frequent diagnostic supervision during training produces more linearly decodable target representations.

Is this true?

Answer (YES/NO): YES